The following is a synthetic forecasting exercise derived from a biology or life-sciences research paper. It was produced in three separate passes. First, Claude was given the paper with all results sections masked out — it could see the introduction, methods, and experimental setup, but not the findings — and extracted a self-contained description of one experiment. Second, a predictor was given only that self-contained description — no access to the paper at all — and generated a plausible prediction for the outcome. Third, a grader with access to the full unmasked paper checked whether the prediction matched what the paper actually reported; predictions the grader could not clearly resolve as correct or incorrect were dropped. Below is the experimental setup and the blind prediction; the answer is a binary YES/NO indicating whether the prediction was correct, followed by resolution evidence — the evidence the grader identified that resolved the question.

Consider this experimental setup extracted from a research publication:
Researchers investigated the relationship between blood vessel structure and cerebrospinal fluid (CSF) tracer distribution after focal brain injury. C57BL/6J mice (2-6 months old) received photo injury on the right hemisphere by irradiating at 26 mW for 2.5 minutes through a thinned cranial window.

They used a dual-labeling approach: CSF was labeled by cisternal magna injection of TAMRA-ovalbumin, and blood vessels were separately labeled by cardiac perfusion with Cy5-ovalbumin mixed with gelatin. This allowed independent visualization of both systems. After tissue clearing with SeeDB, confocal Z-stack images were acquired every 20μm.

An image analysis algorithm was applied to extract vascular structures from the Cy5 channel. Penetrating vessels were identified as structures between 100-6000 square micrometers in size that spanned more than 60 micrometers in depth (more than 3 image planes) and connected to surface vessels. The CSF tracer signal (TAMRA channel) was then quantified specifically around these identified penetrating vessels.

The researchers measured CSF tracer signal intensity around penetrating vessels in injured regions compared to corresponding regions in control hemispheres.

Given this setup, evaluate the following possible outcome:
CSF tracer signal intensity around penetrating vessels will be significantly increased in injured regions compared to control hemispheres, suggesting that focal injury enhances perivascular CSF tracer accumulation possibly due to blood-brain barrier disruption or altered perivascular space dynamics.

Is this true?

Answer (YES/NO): NO